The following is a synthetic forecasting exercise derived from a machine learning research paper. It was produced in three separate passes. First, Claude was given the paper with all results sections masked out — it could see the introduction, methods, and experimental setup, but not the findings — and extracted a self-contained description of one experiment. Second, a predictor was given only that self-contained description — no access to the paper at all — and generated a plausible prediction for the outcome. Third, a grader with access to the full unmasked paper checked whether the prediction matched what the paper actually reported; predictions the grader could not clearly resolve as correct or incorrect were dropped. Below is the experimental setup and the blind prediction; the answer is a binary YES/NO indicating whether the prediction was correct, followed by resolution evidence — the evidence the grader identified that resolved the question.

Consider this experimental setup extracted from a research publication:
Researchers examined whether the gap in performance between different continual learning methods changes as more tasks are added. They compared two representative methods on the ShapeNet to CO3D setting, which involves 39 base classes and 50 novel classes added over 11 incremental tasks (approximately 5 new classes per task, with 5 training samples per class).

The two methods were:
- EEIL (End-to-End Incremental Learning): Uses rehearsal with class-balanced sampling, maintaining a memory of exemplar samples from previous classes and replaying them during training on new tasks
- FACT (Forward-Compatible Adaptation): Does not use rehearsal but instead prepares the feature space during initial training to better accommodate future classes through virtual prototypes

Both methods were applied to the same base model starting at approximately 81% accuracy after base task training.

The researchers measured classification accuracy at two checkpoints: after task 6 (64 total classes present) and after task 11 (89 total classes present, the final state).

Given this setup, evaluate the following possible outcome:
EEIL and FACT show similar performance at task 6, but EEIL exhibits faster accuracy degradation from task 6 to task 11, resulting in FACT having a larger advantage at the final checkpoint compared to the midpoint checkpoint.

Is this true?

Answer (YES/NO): NO